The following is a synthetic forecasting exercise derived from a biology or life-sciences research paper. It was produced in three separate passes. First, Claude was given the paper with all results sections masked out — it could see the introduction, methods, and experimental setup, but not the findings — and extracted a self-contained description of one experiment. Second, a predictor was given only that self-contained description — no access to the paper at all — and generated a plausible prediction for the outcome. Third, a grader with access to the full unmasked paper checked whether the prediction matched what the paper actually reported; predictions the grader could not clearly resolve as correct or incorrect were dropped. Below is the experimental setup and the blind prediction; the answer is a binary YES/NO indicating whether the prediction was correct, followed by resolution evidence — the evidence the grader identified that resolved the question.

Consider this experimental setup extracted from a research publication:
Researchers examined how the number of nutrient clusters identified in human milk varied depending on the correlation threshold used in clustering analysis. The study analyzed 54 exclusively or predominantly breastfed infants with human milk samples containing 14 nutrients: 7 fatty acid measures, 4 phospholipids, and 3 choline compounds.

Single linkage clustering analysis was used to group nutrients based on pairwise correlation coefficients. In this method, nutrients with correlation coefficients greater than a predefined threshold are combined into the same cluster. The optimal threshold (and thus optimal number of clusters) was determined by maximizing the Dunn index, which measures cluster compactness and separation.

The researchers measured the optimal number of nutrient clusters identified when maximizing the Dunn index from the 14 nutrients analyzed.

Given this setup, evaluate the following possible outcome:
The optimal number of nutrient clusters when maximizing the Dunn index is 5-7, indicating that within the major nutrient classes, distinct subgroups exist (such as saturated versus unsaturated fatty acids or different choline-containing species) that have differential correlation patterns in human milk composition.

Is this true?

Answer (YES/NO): YES